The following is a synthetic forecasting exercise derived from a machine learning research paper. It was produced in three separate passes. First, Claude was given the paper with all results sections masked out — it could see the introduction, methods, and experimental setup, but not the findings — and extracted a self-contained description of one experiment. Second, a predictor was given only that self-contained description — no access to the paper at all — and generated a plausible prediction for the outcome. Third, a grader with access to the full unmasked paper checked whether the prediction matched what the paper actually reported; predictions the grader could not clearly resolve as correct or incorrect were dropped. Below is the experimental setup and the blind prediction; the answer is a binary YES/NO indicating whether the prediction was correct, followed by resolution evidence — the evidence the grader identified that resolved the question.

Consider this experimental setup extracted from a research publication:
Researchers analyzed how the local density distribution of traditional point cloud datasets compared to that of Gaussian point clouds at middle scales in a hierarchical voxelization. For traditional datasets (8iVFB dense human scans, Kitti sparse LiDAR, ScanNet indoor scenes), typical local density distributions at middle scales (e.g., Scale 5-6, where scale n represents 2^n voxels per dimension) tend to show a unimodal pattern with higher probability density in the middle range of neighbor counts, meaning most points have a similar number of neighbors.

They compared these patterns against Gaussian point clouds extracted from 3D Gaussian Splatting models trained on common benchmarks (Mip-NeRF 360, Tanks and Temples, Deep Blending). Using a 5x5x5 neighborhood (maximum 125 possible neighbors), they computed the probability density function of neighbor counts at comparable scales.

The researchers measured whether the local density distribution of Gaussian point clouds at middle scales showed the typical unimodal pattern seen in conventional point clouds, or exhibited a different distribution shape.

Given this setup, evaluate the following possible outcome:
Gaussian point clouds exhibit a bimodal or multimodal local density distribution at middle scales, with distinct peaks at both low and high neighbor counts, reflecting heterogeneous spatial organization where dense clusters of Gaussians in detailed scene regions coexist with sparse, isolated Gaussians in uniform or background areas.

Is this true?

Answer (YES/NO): NO